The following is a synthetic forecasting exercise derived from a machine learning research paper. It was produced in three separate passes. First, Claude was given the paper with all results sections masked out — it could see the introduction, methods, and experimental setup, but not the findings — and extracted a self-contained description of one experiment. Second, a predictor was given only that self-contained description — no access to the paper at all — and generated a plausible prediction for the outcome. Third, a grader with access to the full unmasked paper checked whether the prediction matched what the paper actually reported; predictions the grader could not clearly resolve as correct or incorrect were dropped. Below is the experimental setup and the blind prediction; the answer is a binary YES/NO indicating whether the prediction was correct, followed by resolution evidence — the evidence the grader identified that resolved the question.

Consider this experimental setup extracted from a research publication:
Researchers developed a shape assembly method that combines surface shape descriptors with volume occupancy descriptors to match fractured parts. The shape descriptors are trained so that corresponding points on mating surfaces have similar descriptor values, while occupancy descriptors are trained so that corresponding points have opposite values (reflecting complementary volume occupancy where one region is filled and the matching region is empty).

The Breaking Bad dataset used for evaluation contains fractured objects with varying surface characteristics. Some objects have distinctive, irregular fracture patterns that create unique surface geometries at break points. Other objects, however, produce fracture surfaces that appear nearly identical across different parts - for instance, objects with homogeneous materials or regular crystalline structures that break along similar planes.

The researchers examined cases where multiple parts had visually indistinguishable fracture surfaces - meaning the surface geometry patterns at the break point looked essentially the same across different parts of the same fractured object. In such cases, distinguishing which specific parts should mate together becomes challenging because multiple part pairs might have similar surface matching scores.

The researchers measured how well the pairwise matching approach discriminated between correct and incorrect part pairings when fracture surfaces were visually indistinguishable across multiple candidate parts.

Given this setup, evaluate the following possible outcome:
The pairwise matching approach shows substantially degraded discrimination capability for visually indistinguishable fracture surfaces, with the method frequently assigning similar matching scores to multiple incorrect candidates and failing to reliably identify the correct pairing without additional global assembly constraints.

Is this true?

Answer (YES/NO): YES